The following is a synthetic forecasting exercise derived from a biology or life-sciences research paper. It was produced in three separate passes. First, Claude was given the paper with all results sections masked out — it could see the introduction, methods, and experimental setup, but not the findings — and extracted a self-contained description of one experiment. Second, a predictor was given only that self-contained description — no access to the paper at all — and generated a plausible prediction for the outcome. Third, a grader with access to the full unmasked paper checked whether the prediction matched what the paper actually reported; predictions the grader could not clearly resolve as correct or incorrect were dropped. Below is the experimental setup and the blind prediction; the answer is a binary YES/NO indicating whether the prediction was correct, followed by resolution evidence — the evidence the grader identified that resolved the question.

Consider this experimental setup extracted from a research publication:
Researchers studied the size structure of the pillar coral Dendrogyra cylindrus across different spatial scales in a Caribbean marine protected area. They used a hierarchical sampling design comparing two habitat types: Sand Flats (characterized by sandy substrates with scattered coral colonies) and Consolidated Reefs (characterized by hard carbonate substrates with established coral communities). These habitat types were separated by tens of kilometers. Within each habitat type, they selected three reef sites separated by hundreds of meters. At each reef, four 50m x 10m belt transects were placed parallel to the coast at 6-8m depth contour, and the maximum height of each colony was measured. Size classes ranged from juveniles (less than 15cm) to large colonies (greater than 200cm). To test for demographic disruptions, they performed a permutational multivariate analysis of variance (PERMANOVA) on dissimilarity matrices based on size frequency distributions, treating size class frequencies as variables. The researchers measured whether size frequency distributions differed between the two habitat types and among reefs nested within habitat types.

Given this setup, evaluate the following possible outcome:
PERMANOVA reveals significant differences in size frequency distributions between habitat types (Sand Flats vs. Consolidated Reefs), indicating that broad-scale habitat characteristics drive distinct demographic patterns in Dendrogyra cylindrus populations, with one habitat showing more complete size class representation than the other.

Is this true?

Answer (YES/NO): NO